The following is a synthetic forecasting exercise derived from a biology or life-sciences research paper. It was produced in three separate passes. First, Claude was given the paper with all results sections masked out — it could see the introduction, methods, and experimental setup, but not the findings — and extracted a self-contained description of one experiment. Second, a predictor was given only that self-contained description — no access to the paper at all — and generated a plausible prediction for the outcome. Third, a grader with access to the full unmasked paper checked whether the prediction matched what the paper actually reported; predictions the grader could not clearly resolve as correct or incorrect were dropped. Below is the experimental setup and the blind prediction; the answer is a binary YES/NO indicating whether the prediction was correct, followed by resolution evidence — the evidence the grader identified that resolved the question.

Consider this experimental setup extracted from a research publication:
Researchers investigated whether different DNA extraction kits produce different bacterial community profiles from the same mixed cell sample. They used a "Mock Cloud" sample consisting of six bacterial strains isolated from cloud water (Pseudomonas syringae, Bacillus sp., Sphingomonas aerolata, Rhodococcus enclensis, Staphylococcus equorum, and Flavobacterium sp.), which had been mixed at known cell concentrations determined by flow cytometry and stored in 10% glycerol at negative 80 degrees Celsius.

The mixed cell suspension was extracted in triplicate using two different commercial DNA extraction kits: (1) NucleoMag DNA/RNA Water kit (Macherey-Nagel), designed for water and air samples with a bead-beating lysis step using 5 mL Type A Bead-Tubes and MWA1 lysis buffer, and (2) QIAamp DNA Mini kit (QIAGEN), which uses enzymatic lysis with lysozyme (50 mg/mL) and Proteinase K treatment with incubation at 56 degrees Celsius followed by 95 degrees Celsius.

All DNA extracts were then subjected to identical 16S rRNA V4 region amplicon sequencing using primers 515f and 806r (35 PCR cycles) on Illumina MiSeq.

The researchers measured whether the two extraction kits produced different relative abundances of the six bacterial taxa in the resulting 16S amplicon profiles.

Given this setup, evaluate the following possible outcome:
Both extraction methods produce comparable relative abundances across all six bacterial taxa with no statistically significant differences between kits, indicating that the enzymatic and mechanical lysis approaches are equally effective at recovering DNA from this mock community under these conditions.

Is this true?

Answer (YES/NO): NO